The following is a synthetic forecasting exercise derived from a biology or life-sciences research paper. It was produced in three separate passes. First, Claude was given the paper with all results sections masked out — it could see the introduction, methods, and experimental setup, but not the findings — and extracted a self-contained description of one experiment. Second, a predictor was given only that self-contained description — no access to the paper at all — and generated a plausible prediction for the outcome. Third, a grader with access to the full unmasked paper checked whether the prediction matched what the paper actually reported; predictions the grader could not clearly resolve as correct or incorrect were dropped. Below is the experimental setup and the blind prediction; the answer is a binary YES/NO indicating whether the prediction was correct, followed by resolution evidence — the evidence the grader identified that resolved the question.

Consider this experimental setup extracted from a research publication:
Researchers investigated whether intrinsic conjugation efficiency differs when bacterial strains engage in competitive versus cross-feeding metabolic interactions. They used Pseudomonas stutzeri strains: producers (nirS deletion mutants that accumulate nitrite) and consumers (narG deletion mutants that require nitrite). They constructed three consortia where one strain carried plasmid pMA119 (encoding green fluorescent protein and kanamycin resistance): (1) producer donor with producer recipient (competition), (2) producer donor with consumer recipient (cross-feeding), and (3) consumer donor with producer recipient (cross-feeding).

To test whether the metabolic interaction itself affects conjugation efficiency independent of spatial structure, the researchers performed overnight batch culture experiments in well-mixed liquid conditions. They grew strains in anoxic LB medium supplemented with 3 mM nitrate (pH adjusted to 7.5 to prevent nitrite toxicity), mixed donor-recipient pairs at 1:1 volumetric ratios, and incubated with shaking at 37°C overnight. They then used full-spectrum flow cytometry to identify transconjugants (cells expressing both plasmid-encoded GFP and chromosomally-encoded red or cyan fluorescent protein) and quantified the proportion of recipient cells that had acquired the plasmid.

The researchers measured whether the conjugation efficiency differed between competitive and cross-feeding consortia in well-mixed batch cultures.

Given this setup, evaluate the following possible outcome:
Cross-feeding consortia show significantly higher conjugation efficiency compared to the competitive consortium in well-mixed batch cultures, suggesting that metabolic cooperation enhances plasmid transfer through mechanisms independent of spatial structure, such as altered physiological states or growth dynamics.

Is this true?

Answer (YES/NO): NO